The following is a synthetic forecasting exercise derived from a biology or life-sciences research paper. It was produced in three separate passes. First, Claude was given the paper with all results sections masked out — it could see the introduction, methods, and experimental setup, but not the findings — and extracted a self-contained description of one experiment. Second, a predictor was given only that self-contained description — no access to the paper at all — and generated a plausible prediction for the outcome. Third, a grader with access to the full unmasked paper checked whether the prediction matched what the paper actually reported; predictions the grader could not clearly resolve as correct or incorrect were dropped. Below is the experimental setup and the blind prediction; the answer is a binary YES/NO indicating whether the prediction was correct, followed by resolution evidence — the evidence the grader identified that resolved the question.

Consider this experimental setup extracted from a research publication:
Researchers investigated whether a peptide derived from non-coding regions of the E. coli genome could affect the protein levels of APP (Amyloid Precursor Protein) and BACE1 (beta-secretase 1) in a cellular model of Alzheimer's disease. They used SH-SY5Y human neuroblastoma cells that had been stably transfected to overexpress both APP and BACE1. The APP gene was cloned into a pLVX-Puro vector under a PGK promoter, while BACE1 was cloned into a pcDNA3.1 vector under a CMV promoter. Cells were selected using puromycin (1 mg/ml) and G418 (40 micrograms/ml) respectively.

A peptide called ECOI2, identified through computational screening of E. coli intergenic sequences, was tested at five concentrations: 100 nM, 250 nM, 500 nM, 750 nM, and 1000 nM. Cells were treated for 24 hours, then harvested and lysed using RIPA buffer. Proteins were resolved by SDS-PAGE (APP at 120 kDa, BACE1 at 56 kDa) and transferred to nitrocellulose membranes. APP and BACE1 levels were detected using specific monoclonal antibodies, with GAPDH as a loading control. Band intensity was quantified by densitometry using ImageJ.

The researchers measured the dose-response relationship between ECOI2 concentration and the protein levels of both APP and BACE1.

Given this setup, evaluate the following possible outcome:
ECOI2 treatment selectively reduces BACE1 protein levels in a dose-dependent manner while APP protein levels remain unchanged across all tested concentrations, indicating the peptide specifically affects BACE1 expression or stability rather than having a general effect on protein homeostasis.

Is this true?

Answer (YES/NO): NO